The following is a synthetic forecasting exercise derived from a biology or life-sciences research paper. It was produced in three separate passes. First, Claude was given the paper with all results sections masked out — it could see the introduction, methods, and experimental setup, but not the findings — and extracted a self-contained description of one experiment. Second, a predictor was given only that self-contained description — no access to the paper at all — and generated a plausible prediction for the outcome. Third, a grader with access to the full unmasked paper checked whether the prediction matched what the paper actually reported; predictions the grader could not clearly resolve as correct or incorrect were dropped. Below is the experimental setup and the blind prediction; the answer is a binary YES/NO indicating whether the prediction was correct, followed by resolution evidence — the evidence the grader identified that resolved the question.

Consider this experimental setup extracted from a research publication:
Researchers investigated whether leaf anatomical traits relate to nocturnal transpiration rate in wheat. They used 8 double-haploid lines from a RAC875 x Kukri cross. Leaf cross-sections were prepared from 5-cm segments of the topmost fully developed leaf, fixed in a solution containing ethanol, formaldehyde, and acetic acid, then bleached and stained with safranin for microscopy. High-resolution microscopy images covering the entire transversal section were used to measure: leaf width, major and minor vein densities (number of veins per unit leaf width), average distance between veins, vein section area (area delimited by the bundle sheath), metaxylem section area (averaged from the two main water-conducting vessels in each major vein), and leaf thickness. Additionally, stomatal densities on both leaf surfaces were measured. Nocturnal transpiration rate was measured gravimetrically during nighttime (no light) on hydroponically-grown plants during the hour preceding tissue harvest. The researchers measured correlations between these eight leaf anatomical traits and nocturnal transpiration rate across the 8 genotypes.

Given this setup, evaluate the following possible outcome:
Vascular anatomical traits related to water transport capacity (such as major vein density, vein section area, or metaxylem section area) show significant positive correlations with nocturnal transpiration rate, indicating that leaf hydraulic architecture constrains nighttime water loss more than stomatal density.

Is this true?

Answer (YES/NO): NO